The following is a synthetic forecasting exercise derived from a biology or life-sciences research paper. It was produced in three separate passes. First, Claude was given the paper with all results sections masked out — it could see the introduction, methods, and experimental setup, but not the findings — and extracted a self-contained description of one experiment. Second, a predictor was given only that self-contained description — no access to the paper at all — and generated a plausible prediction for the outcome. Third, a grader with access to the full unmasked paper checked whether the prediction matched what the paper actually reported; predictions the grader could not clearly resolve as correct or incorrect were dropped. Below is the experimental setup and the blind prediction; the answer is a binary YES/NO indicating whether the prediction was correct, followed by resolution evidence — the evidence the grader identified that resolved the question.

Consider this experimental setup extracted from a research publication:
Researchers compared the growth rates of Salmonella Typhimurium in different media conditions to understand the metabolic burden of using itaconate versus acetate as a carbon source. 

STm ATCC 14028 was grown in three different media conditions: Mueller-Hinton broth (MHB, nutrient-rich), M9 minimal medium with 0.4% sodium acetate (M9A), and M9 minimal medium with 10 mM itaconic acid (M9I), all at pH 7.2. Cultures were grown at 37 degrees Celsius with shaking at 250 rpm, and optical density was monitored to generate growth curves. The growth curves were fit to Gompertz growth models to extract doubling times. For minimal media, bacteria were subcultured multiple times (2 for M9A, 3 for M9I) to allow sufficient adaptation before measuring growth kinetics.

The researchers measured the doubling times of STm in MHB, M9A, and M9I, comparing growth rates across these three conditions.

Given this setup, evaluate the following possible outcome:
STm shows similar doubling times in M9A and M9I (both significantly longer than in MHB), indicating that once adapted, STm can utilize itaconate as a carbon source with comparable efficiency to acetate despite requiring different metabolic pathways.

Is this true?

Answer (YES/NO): NO